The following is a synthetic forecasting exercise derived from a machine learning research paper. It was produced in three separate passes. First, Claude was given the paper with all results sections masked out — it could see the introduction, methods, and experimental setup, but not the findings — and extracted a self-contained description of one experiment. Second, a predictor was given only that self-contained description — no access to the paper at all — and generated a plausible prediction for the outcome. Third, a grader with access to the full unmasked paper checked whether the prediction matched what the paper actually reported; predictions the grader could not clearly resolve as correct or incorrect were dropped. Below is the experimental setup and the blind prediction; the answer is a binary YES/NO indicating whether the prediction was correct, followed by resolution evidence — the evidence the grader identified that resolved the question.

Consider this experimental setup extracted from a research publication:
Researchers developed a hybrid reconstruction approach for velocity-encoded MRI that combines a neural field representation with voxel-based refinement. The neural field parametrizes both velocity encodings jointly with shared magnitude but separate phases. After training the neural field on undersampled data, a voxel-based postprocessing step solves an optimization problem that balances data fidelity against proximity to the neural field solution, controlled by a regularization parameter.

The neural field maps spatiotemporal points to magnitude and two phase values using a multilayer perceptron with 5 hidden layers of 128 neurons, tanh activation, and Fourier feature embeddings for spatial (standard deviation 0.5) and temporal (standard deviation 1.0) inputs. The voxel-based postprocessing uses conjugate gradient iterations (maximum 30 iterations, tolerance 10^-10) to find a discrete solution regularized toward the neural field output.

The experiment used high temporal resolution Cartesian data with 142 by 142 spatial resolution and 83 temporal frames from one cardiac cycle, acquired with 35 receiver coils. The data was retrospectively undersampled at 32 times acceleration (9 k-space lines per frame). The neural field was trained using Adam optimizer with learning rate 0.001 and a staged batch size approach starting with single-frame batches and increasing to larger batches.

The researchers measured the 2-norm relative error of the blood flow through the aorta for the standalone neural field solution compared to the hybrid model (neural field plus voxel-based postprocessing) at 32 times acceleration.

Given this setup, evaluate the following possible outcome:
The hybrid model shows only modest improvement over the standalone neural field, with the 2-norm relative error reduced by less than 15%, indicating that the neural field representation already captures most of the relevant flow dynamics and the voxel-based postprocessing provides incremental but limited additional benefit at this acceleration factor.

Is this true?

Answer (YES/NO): NO